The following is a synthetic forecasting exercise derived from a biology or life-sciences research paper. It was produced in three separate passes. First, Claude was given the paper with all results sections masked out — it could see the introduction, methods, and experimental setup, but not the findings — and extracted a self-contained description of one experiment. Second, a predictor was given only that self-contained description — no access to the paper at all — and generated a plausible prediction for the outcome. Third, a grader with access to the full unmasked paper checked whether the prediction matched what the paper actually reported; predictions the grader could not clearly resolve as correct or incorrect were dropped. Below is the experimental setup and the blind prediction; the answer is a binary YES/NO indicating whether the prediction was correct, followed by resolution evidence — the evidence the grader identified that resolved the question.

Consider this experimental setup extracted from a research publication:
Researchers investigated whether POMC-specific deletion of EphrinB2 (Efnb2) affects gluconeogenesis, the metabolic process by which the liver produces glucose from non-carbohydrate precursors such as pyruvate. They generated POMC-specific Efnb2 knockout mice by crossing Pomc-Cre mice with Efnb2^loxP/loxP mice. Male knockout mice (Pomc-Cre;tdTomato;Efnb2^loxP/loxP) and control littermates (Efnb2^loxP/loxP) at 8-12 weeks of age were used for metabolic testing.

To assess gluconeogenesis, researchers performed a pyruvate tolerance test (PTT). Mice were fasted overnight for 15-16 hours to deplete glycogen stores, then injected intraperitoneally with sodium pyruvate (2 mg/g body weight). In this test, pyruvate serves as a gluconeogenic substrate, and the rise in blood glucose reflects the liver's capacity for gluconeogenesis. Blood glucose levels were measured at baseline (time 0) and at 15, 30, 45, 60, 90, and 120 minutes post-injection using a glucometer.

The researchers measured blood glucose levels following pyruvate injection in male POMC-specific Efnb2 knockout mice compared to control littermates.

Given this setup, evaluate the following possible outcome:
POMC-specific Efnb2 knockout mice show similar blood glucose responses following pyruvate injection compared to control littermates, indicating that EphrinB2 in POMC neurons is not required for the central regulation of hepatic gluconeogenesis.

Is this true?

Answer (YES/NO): NO